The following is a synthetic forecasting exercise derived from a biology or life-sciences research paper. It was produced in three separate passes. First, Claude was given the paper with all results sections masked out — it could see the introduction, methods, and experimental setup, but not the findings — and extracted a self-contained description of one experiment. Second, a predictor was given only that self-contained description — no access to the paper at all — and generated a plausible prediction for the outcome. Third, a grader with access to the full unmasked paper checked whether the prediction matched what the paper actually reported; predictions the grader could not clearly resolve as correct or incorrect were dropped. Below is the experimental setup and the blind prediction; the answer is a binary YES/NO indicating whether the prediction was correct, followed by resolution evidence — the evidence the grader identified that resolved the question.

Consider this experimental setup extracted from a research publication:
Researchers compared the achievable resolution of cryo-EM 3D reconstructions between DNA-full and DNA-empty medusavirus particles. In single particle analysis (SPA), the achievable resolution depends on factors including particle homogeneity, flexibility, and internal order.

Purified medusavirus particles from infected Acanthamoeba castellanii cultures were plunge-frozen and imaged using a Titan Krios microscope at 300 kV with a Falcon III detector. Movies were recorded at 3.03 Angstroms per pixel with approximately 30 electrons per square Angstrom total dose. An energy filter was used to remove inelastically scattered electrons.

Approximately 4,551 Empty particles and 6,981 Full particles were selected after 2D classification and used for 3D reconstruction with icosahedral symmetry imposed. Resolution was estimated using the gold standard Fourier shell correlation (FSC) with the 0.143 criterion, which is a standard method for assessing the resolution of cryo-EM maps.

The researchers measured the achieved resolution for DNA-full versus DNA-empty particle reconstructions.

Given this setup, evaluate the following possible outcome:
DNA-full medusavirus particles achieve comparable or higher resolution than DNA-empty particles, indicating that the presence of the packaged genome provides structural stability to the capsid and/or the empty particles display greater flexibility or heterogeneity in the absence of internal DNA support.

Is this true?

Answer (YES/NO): YES